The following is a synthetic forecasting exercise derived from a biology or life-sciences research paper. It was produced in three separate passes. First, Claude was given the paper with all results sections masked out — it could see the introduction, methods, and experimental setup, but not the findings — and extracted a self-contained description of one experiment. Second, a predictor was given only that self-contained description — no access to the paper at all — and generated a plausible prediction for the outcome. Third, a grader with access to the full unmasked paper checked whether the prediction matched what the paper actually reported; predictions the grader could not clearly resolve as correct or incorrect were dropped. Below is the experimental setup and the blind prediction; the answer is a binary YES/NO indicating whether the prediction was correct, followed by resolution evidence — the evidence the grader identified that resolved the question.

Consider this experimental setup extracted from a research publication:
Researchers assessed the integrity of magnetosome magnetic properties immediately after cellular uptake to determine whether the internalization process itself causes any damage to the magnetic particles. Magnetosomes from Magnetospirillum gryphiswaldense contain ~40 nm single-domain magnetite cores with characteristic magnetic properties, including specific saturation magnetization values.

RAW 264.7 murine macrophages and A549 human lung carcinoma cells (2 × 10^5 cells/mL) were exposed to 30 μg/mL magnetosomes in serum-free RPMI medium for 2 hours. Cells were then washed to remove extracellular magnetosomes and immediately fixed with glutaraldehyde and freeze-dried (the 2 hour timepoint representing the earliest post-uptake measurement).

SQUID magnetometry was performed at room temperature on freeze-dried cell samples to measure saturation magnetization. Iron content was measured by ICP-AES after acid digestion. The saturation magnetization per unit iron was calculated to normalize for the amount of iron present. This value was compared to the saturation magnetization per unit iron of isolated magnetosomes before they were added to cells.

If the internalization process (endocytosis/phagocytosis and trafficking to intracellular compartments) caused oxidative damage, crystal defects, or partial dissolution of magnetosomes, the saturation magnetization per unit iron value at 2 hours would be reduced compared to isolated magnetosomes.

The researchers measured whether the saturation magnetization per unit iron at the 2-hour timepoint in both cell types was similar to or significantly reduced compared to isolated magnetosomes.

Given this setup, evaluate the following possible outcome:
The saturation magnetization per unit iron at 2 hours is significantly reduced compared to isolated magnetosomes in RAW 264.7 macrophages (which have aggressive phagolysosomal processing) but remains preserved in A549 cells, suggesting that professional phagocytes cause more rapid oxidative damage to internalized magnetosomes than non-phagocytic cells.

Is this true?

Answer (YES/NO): NO